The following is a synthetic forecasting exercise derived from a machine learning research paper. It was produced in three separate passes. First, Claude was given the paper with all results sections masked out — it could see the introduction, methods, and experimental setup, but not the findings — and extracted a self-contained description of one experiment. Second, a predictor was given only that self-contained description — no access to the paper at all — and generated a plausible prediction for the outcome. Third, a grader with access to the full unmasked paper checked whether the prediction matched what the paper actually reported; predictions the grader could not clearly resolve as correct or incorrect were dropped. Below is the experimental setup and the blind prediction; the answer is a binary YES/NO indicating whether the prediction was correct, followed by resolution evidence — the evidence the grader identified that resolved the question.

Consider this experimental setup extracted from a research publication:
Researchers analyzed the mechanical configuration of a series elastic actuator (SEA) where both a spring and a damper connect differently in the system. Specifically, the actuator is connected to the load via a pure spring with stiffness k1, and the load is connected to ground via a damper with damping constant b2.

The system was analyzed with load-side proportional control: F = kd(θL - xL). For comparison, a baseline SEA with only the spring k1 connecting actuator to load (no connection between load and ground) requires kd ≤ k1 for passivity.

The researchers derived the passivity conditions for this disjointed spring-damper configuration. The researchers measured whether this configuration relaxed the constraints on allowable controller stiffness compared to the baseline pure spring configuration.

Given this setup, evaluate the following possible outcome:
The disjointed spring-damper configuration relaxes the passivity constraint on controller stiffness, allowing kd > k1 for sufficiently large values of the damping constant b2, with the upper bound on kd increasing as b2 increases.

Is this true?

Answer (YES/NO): NO